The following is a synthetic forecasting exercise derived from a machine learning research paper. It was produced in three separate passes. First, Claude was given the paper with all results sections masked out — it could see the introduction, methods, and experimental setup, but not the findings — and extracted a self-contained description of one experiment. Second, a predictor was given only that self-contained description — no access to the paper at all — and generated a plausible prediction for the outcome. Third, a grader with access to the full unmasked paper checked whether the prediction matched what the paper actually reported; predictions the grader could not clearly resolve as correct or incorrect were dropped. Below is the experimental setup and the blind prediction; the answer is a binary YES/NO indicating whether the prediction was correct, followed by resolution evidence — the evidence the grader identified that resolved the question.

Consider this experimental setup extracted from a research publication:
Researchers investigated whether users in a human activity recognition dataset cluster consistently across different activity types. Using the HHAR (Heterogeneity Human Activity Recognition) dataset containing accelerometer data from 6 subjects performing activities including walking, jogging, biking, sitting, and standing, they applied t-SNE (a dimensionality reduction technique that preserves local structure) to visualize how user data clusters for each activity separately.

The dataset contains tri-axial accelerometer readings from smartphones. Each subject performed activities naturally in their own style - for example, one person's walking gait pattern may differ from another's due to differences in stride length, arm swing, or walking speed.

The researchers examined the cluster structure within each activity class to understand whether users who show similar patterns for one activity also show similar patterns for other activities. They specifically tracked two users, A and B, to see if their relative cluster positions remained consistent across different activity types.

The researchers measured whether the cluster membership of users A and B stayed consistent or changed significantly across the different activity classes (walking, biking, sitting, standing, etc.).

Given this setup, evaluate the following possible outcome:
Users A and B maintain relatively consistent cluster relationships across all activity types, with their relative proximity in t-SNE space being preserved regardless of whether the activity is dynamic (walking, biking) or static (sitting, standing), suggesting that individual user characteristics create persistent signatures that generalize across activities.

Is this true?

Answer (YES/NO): NO